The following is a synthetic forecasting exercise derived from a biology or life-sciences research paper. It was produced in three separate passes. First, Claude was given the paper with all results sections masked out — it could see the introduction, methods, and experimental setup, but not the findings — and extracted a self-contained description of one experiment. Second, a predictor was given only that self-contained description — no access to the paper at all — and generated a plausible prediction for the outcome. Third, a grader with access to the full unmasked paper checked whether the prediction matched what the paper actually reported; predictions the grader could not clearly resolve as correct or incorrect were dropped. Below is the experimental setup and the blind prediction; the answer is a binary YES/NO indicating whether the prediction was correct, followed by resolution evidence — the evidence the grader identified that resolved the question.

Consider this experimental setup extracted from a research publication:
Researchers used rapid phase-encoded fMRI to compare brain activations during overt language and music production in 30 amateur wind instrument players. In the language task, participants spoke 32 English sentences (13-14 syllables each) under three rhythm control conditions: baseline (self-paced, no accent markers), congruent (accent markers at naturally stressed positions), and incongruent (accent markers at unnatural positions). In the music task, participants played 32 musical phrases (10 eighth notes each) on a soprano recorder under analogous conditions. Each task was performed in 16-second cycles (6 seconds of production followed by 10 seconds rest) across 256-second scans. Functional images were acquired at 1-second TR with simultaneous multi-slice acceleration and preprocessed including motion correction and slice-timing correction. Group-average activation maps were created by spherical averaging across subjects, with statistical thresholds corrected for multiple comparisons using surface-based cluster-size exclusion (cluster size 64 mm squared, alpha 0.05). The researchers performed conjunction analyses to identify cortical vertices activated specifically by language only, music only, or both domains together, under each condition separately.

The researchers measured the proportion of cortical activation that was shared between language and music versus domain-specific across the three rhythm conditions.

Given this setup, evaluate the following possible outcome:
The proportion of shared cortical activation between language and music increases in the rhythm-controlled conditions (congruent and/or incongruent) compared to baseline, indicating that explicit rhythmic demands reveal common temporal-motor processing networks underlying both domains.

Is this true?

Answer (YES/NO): YES